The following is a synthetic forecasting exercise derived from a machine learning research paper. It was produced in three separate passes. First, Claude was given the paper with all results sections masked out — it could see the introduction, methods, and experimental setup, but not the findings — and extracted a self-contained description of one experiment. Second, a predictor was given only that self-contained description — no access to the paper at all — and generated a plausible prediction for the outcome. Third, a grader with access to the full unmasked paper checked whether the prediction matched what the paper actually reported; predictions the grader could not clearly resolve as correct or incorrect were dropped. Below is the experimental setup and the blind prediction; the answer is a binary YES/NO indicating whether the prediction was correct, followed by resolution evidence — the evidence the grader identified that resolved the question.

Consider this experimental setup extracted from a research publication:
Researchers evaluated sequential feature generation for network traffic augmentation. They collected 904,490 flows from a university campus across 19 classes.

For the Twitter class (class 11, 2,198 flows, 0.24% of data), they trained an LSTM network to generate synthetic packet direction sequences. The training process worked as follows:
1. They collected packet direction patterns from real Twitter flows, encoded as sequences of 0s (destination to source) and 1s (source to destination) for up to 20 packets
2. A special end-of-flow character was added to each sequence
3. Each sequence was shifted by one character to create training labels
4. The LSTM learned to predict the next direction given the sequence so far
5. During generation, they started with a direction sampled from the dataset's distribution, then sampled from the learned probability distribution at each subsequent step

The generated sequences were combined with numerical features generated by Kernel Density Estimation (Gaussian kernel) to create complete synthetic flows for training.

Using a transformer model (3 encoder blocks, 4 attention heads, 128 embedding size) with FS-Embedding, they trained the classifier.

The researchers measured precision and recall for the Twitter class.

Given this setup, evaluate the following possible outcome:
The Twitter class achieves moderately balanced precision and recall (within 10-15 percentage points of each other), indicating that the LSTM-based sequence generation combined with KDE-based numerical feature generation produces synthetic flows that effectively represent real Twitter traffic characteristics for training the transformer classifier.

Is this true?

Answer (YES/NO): NO